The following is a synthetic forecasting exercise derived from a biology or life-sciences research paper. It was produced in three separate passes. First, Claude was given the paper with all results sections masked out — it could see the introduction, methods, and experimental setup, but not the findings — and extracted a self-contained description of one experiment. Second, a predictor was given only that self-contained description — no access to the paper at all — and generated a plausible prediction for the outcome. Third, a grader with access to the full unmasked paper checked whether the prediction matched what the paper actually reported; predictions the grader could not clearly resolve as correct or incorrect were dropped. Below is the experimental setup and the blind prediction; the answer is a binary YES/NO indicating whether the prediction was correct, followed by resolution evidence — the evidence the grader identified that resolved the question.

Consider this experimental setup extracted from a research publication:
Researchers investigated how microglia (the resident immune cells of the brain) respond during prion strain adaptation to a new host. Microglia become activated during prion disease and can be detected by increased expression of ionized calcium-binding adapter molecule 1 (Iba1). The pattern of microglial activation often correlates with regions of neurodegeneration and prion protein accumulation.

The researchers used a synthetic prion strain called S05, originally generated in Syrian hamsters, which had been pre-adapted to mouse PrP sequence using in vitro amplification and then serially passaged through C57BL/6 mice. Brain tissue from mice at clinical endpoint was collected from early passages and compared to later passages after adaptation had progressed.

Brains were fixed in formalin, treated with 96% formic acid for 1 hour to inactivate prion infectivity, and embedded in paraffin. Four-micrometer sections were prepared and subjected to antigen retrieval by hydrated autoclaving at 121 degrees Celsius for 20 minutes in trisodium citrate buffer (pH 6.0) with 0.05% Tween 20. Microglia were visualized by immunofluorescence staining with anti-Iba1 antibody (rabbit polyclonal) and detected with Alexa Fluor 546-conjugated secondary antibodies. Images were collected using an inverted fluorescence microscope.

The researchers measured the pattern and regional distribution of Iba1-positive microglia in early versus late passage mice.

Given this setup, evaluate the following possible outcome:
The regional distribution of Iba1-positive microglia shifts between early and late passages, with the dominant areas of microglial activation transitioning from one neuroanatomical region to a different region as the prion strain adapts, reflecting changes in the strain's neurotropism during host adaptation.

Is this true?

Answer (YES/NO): NO